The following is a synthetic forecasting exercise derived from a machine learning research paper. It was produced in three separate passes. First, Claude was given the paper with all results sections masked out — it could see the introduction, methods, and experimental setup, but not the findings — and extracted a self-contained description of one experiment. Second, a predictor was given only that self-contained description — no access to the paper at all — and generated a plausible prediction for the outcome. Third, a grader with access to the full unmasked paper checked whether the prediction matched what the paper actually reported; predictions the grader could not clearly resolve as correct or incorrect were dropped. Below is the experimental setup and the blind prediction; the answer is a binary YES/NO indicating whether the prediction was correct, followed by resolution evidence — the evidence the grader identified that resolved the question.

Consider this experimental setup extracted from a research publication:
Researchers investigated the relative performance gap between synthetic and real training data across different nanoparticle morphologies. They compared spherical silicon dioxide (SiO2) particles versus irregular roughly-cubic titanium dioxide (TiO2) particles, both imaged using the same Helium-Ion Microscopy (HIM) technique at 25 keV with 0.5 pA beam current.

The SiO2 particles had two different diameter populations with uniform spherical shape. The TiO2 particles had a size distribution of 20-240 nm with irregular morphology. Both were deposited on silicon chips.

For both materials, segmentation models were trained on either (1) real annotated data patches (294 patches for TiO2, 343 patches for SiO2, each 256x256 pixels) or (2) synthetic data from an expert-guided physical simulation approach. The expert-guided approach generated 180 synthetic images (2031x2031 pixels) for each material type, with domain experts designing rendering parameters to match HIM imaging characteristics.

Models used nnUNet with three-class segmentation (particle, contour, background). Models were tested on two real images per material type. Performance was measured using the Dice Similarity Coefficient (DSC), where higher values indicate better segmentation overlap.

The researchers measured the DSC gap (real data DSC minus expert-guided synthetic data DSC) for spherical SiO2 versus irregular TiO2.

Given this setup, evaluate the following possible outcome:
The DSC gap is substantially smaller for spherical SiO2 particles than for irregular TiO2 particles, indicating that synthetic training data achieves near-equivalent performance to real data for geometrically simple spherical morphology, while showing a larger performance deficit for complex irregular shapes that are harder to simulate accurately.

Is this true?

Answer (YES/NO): NO